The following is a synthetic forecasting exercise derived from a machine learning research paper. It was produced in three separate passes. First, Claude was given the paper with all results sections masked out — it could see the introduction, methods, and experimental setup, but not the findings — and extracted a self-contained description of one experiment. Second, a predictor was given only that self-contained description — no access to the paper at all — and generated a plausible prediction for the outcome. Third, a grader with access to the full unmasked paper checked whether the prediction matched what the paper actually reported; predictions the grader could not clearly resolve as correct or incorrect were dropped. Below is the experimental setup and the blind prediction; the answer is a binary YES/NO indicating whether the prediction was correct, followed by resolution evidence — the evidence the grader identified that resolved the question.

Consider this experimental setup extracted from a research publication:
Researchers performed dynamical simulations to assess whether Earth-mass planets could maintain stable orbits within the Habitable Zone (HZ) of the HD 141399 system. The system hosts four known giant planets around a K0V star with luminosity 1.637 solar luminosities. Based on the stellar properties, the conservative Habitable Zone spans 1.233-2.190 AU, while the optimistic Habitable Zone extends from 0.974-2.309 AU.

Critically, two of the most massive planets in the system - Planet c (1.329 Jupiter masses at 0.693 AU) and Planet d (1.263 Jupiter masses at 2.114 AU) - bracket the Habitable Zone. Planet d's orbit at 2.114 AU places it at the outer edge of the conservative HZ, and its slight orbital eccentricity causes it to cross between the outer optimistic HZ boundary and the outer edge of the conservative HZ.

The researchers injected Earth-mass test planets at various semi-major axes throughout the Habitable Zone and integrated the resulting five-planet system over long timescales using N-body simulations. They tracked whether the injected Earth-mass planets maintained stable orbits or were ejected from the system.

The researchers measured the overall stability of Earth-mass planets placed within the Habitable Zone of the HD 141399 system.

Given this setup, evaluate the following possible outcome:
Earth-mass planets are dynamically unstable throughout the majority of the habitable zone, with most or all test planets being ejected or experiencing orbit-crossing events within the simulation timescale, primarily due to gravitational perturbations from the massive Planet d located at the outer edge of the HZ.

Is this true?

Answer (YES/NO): NO